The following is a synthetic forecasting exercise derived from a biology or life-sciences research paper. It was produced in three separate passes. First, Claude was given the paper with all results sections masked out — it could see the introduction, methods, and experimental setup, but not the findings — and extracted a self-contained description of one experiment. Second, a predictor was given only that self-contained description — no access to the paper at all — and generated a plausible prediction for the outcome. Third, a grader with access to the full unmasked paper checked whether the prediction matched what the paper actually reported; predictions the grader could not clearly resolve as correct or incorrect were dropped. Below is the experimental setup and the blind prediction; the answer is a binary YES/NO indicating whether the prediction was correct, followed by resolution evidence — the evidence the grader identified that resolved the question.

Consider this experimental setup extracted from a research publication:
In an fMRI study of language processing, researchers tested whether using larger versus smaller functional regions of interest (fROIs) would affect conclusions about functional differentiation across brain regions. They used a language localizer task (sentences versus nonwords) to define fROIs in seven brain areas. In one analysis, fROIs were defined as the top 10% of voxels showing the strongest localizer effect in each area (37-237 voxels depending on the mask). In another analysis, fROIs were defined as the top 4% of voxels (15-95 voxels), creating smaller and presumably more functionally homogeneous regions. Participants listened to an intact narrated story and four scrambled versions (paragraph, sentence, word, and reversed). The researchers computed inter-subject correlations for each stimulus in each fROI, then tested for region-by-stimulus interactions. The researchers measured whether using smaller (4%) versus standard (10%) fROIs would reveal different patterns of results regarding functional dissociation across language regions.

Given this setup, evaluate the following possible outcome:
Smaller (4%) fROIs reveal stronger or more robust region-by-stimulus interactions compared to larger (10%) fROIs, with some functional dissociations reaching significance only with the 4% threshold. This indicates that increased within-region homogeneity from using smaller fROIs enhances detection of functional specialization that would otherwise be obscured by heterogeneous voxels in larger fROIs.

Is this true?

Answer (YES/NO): NO